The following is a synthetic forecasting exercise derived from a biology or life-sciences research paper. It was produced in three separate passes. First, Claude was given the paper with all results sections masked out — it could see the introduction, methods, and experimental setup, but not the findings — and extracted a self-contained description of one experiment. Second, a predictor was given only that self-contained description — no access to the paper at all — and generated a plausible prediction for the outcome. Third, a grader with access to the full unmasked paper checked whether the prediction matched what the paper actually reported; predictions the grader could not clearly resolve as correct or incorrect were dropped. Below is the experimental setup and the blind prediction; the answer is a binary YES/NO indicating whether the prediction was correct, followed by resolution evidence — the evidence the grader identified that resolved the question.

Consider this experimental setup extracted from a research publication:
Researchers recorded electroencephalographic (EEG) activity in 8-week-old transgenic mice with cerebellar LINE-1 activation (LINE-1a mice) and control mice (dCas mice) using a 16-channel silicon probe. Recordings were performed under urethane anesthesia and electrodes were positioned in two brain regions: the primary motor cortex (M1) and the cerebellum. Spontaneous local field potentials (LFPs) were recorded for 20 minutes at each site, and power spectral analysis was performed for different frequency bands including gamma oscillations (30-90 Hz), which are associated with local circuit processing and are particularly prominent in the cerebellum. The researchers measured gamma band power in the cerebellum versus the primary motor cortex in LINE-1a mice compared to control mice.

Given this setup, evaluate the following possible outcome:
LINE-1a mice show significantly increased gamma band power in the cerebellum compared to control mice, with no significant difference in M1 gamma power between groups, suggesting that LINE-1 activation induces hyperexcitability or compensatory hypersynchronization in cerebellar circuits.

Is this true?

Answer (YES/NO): NO